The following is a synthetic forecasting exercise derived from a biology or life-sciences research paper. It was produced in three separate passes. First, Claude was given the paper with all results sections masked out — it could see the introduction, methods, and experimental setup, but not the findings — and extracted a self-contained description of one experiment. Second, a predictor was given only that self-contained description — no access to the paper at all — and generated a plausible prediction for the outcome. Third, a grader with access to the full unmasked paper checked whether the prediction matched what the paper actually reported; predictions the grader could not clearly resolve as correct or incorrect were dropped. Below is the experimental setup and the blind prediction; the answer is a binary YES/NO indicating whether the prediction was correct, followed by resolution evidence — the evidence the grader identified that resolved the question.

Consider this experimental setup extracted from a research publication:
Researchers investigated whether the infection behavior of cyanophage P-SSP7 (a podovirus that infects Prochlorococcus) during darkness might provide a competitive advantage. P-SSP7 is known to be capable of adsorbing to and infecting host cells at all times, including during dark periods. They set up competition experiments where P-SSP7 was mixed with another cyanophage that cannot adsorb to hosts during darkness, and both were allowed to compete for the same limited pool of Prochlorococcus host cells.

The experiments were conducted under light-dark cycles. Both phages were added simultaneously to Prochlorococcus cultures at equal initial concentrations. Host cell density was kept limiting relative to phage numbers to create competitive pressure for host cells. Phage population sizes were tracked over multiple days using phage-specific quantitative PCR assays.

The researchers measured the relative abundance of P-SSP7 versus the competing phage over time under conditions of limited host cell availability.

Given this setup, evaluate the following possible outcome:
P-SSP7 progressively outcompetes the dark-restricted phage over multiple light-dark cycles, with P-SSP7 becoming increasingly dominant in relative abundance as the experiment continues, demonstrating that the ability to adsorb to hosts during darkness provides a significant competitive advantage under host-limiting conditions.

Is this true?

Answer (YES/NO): NO